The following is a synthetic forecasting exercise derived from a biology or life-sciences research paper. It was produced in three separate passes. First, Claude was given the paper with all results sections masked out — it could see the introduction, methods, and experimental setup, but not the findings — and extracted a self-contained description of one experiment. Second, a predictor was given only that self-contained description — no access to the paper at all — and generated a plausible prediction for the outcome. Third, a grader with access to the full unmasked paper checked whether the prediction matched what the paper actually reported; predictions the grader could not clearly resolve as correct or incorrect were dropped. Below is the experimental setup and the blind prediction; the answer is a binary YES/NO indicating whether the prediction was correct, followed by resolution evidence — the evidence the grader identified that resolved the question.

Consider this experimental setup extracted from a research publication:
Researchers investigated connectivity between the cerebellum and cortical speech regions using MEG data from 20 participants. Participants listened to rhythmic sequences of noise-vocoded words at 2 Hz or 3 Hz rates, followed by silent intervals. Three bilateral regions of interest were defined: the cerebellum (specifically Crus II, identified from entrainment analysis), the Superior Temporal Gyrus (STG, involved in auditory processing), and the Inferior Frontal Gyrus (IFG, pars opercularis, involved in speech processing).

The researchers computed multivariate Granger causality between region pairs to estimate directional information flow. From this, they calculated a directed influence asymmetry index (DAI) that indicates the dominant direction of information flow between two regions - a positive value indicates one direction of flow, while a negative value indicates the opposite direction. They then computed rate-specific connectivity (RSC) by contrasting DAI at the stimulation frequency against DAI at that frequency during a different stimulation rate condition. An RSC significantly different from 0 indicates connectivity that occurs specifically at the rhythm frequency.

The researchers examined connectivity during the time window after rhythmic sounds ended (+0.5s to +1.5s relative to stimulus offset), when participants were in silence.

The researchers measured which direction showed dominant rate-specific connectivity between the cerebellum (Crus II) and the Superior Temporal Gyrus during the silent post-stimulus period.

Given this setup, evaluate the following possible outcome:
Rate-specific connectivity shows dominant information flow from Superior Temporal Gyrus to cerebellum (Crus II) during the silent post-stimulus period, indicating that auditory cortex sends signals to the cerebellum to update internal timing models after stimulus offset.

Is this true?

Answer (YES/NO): YES